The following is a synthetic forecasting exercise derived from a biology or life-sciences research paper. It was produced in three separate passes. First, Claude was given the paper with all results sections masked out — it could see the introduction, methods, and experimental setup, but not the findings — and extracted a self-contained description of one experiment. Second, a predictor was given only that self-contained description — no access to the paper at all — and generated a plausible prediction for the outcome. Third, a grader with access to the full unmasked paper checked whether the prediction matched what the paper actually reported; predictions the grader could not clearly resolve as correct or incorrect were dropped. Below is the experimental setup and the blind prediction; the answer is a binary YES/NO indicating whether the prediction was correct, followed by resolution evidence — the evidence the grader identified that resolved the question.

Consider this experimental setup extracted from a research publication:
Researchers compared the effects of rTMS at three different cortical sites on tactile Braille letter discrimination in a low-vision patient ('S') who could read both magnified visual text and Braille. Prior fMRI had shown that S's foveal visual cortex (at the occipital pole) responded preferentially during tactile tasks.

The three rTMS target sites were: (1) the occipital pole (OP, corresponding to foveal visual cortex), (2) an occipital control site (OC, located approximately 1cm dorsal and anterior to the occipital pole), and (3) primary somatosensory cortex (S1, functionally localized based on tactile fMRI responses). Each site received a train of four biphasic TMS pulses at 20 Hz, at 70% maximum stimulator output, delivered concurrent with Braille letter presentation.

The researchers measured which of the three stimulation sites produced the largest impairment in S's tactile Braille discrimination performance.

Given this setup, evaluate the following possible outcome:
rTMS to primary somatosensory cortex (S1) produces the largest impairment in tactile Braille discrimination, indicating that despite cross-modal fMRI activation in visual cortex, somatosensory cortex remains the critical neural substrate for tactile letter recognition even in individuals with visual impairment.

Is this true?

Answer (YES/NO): YES